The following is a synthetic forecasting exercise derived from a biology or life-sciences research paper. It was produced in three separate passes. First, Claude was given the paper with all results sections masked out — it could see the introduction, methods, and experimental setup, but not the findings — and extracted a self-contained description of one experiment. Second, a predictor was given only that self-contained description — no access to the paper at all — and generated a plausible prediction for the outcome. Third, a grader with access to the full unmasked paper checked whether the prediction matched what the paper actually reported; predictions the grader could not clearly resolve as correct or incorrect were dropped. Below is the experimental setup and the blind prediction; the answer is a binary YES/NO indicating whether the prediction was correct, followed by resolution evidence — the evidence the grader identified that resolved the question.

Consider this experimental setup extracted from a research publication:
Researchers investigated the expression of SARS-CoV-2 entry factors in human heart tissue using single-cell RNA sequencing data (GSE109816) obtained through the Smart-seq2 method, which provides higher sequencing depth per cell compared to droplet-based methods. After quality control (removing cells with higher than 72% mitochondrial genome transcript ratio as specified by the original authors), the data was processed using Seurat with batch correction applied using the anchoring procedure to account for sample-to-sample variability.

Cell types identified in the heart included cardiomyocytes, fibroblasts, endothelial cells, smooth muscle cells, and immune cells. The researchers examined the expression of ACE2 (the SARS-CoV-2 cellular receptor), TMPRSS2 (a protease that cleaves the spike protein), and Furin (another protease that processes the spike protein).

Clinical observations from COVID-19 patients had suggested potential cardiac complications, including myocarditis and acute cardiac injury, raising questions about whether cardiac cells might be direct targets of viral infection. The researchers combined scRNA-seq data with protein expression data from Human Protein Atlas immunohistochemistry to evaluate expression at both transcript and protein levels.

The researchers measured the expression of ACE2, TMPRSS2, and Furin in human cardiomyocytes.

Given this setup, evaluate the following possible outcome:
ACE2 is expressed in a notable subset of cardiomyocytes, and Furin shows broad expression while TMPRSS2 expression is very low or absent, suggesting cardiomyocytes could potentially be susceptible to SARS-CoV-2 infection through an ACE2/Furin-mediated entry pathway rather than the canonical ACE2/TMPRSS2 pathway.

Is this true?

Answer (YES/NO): NO